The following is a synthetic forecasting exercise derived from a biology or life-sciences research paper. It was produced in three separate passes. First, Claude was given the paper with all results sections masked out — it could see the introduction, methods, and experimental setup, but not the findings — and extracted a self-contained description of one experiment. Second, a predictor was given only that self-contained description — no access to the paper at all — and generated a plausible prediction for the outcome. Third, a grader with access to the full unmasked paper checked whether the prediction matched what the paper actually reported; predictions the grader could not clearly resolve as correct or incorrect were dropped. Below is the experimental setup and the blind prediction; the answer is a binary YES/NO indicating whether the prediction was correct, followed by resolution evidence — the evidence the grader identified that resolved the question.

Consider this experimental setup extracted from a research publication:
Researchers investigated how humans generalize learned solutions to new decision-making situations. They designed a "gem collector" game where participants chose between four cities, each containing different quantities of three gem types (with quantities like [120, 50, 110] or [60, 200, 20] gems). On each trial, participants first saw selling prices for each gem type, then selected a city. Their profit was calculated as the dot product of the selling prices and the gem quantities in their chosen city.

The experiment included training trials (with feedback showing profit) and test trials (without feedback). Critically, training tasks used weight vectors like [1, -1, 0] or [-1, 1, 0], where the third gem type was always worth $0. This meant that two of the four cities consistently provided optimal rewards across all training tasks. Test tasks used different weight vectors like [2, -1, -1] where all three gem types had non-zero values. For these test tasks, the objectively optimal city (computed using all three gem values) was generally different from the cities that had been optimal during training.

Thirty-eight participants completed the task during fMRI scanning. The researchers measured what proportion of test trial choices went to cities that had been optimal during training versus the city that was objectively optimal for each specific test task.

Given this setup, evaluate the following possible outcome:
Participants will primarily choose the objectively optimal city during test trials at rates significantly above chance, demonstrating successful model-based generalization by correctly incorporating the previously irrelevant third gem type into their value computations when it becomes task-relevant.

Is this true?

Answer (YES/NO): NO